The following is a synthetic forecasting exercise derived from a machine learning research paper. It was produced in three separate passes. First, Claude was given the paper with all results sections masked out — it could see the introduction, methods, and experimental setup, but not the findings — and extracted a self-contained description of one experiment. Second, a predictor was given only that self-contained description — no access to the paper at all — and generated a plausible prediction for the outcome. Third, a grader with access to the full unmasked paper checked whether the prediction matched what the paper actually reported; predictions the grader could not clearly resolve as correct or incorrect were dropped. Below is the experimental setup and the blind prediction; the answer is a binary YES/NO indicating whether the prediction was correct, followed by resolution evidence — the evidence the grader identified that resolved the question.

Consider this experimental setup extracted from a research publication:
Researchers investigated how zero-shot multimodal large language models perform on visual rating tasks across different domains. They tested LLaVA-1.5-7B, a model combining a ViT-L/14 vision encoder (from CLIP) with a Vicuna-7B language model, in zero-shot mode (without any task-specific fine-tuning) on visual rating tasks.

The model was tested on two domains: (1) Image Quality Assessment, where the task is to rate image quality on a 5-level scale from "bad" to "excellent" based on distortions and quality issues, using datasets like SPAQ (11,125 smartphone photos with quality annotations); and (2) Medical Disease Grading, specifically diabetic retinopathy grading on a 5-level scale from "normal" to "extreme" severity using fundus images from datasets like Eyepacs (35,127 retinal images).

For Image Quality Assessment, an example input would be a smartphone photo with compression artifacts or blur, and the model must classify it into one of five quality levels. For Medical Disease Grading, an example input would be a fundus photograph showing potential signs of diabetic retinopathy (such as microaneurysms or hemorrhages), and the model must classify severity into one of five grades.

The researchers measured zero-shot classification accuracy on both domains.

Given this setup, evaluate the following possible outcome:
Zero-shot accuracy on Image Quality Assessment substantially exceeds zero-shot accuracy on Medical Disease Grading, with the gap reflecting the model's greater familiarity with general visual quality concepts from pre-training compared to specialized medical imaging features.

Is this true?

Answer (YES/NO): YES